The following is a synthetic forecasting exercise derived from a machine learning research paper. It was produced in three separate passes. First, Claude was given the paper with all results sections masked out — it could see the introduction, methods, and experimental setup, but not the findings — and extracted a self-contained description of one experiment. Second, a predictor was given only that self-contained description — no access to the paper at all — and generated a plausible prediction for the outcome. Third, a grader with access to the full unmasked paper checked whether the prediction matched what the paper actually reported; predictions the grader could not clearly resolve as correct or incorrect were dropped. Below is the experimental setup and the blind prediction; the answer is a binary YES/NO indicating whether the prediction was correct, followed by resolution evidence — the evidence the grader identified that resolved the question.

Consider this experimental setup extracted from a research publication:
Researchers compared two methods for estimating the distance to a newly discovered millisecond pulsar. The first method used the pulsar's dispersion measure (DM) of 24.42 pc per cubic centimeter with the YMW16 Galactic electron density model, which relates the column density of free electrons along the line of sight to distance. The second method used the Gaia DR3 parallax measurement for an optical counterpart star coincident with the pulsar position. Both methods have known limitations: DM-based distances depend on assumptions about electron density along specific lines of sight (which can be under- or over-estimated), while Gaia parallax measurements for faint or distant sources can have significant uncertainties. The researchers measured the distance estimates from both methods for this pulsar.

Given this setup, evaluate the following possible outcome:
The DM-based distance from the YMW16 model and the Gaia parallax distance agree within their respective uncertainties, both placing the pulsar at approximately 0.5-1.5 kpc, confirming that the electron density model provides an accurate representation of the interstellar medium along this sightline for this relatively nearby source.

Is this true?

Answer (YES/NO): NO